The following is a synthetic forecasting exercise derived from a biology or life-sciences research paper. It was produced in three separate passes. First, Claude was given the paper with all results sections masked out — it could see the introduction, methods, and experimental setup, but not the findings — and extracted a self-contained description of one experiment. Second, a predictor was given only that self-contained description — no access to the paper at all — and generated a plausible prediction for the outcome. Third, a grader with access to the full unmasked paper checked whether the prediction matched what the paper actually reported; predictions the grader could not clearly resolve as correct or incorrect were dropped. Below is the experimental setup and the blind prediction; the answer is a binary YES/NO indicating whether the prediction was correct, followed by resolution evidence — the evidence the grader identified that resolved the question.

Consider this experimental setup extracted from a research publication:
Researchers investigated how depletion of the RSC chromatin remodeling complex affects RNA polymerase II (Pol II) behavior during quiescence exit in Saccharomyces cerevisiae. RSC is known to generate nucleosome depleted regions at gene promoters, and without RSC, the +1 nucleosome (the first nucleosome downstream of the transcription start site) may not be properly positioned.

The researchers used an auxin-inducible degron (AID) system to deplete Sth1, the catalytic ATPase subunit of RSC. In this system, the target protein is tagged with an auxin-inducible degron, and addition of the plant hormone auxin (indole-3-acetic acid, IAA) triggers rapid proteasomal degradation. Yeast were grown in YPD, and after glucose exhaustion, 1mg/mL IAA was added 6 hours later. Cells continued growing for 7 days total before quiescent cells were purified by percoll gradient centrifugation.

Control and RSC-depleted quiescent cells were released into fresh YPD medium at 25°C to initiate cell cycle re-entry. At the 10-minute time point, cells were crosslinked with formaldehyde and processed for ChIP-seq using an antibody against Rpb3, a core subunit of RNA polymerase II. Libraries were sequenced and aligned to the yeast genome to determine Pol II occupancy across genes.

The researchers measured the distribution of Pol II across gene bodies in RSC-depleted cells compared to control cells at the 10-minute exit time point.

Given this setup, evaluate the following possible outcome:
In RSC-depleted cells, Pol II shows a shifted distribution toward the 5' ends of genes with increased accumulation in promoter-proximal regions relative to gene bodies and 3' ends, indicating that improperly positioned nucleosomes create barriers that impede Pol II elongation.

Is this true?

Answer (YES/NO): YES